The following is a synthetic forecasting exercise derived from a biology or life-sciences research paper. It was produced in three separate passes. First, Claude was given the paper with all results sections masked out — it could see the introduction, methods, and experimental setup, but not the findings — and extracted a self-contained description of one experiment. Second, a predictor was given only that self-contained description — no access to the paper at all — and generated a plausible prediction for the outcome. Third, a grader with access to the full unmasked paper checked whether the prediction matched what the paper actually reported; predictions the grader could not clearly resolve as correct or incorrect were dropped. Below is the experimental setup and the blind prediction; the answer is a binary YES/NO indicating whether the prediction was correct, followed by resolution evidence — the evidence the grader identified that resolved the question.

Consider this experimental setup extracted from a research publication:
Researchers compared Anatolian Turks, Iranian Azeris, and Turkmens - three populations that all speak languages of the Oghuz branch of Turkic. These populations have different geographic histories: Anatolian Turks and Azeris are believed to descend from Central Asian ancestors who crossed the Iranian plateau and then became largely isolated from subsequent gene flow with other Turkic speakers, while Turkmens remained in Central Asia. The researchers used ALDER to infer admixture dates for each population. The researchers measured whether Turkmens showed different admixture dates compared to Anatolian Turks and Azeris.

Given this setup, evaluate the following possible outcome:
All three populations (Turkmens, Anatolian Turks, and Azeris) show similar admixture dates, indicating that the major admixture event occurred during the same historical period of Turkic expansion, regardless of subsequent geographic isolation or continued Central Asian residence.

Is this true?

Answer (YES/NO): NO